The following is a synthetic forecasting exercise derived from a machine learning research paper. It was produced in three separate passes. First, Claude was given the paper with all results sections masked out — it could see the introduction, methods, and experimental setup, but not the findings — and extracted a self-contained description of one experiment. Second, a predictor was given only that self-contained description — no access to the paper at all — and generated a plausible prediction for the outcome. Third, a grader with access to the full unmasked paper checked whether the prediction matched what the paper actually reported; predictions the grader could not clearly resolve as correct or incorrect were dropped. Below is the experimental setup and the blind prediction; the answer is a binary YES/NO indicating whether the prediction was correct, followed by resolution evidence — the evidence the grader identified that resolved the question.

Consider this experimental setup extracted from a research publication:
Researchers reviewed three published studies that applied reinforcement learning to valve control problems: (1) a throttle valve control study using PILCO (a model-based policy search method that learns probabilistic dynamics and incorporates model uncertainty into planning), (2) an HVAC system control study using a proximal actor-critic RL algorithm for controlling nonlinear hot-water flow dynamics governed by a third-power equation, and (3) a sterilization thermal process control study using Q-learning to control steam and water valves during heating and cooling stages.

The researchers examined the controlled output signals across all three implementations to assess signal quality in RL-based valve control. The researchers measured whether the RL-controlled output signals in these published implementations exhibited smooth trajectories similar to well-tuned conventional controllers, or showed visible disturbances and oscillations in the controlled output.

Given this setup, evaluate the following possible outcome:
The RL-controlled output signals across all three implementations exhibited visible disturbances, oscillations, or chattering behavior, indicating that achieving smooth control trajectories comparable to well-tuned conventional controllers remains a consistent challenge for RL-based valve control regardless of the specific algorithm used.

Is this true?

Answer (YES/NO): YES